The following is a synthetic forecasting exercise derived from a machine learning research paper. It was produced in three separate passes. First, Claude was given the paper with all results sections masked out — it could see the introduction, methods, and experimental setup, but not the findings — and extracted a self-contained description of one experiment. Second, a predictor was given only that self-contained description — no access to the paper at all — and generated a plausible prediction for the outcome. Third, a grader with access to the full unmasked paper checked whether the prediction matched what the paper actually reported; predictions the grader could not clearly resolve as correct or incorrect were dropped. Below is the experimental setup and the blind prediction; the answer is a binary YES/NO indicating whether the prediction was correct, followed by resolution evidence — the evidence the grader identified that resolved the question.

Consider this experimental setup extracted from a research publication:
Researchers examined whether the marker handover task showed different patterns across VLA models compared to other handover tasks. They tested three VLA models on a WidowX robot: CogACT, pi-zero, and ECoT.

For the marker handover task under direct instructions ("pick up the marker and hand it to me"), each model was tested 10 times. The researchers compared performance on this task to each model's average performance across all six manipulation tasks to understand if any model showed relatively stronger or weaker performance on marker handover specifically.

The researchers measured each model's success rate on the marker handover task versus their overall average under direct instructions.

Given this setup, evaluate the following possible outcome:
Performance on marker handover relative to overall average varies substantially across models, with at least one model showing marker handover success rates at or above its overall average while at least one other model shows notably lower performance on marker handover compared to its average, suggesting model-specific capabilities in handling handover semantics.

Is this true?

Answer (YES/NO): YES